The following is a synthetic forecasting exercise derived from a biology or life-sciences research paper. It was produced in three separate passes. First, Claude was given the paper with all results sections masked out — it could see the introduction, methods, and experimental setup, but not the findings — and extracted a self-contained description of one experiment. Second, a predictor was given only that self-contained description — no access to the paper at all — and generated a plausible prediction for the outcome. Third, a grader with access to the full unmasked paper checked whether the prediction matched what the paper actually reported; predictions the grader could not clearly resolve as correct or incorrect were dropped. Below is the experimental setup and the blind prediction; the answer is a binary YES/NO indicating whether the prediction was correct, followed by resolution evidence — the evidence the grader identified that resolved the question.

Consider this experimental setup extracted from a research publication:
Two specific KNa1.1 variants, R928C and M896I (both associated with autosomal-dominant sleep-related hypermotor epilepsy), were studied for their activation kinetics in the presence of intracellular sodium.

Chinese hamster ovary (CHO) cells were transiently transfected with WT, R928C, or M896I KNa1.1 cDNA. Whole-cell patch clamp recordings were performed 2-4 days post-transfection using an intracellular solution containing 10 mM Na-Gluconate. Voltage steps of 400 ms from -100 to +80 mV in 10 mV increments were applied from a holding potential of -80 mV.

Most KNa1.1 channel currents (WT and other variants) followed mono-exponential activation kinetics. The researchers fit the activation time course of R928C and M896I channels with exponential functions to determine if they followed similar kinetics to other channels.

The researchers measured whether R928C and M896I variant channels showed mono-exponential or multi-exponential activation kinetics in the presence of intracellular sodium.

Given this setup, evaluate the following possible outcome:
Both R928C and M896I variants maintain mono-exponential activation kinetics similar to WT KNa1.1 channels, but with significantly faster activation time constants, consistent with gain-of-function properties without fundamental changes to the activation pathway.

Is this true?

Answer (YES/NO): NO